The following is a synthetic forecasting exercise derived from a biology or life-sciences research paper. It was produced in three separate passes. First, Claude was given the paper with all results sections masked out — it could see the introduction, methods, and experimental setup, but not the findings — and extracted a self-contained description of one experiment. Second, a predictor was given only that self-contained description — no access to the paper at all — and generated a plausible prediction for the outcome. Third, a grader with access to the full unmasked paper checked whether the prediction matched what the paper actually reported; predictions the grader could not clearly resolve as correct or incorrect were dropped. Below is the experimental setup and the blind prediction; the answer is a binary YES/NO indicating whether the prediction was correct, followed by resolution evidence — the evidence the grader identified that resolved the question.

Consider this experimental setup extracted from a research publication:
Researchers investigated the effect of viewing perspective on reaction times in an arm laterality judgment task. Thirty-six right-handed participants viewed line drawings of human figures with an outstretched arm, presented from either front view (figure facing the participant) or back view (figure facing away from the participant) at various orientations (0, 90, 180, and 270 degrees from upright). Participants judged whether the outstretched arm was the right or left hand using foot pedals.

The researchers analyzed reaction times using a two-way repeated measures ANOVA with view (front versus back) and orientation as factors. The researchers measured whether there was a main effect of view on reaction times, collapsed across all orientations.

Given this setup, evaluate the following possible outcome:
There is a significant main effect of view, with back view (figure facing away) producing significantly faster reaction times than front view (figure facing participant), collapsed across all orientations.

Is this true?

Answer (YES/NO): YES